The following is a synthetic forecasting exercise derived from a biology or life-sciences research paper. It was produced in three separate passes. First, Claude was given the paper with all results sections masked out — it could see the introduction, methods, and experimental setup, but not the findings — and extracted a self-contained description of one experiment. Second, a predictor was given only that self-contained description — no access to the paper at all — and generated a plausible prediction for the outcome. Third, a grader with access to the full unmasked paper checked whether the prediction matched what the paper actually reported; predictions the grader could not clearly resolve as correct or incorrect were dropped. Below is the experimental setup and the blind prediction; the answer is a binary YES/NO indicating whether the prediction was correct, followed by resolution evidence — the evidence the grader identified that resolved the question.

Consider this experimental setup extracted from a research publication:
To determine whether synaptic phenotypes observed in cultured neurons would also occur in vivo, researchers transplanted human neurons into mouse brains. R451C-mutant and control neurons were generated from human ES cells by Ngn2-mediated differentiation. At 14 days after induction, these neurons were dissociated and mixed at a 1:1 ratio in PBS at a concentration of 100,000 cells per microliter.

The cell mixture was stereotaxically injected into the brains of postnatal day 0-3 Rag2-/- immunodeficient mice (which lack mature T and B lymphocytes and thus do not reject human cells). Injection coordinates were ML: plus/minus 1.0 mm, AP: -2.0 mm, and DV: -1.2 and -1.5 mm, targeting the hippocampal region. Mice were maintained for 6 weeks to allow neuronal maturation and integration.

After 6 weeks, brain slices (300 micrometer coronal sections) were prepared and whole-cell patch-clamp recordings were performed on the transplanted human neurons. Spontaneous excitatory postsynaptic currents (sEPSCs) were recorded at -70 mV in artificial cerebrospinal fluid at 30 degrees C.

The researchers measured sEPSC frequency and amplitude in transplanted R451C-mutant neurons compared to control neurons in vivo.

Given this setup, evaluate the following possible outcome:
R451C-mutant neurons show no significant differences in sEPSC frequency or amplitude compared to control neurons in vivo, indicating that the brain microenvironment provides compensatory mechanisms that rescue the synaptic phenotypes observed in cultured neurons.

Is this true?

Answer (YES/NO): NO